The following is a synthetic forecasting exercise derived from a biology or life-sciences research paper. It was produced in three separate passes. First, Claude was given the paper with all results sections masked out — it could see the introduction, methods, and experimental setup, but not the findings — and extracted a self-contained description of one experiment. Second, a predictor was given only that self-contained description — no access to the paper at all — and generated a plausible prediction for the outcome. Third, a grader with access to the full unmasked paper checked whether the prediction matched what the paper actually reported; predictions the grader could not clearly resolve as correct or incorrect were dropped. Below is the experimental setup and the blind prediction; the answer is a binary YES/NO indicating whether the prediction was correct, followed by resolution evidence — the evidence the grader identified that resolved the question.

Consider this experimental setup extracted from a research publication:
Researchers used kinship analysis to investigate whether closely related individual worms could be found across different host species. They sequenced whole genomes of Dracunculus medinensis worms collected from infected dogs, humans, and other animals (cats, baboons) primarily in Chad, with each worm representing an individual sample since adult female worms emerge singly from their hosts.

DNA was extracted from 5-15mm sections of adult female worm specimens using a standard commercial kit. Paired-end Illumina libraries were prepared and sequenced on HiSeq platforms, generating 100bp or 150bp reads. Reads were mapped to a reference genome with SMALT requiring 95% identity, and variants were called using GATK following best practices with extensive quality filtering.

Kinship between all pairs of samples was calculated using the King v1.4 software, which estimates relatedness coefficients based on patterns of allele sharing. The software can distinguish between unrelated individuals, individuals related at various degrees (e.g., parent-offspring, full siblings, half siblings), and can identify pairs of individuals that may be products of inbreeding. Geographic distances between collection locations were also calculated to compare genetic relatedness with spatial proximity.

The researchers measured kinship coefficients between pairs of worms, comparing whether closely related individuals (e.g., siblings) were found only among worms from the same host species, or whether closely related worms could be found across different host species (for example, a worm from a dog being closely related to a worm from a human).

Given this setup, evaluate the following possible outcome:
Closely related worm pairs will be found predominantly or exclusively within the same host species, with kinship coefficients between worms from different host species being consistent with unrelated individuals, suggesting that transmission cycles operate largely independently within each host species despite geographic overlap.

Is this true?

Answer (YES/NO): NO